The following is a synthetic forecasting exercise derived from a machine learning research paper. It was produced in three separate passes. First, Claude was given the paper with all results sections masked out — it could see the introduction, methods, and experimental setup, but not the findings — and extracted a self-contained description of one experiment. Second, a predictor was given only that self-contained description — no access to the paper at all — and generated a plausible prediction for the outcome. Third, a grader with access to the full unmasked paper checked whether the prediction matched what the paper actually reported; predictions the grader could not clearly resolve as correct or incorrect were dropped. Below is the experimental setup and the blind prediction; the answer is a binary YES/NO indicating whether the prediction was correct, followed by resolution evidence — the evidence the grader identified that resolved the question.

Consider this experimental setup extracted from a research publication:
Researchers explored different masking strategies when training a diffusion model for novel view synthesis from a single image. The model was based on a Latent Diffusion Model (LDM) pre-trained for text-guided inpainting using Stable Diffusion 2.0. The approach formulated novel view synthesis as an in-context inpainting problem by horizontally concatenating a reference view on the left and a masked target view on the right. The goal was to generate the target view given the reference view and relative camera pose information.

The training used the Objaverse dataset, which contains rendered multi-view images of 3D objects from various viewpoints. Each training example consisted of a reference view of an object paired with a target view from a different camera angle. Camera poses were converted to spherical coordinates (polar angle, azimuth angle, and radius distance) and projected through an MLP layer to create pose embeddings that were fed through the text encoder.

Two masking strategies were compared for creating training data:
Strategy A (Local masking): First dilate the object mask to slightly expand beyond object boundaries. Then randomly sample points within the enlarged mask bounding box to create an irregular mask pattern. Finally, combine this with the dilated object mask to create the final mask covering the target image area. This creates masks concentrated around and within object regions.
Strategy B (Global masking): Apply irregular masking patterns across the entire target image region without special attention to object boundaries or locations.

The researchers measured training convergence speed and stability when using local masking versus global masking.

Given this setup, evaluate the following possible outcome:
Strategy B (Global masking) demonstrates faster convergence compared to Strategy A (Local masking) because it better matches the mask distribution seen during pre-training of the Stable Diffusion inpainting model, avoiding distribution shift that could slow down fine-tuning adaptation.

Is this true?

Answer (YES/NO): NO